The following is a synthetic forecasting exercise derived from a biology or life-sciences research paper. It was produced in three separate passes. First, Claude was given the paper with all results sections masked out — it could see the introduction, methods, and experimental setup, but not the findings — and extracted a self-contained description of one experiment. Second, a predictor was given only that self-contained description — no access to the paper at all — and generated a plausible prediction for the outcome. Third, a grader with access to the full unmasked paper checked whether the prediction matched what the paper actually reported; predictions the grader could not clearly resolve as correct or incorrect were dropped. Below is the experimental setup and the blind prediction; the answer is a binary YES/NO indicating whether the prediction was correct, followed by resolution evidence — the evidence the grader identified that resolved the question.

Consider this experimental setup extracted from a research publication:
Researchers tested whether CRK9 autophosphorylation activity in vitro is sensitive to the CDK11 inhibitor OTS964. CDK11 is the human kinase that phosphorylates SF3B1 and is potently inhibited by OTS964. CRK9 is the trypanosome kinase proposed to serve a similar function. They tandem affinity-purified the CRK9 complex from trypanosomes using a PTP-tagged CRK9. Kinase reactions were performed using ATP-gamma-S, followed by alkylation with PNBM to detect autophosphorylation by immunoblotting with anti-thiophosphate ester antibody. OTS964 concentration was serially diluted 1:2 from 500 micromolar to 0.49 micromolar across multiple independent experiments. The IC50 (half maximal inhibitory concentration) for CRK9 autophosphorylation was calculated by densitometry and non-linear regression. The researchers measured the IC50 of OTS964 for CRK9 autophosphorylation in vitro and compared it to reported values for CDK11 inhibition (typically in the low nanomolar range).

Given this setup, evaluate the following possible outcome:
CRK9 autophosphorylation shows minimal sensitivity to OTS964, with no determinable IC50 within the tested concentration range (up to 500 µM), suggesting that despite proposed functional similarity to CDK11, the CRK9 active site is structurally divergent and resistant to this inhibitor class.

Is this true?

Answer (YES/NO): NO